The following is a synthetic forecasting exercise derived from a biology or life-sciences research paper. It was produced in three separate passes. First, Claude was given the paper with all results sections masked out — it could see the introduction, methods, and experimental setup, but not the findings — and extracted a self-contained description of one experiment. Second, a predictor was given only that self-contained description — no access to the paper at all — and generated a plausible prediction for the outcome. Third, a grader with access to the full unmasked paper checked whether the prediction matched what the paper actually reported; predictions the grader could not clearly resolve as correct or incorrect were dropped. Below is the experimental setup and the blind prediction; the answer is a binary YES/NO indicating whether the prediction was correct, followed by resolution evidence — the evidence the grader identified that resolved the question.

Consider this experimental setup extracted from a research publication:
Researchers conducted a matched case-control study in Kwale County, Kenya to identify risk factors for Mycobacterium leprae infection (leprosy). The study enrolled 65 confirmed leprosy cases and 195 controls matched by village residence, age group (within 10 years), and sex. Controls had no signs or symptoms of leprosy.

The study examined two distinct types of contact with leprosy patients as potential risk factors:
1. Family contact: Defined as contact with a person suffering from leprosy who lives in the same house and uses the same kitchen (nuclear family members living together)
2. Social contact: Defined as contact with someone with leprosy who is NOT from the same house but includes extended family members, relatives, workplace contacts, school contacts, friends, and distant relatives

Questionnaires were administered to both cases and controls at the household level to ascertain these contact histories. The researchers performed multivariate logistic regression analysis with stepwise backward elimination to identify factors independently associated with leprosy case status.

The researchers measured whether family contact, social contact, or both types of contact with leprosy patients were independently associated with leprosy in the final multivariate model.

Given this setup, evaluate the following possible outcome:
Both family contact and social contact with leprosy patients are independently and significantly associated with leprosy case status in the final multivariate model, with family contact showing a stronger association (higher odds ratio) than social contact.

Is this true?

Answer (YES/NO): YES